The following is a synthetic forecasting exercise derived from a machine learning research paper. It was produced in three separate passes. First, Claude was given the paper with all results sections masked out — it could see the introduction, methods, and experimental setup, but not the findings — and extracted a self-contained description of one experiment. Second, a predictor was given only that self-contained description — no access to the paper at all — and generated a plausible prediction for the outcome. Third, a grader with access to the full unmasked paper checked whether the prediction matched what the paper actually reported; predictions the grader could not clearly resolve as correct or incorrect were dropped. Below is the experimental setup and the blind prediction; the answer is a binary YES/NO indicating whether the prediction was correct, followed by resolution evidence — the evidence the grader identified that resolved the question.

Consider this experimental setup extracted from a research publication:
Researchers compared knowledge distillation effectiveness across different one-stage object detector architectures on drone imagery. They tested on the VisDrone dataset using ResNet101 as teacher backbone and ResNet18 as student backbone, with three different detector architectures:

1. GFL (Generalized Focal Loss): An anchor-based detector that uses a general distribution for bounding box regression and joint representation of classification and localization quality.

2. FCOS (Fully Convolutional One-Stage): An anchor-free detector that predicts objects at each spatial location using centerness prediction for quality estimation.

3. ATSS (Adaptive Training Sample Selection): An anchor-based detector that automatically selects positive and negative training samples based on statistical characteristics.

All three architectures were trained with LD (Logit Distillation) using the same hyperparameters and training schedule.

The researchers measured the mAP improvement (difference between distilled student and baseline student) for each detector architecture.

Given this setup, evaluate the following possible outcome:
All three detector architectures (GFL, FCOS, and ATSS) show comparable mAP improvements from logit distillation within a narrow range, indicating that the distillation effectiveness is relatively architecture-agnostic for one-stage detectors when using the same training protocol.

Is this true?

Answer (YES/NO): NO